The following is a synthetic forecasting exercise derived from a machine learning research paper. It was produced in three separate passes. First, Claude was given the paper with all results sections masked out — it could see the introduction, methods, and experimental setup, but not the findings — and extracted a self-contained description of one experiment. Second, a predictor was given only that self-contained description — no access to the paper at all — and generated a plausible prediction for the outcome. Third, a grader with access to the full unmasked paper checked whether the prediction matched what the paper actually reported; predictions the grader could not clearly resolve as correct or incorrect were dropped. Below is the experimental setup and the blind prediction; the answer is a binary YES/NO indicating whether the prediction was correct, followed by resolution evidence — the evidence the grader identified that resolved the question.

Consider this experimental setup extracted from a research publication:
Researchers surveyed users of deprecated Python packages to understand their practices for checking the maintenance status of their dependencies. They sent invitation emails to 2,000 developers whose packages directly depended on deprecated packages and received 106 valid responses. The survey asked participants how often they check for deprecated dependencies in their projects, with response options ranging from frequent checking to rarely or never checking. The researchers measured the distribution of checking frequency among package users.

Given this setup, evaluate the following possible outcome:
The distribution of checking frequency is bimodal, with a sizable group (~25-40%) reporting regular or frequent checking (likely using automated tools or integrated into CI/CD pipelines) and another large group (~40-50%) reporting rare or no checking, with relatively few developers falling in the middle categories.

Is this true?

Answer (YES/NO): NO